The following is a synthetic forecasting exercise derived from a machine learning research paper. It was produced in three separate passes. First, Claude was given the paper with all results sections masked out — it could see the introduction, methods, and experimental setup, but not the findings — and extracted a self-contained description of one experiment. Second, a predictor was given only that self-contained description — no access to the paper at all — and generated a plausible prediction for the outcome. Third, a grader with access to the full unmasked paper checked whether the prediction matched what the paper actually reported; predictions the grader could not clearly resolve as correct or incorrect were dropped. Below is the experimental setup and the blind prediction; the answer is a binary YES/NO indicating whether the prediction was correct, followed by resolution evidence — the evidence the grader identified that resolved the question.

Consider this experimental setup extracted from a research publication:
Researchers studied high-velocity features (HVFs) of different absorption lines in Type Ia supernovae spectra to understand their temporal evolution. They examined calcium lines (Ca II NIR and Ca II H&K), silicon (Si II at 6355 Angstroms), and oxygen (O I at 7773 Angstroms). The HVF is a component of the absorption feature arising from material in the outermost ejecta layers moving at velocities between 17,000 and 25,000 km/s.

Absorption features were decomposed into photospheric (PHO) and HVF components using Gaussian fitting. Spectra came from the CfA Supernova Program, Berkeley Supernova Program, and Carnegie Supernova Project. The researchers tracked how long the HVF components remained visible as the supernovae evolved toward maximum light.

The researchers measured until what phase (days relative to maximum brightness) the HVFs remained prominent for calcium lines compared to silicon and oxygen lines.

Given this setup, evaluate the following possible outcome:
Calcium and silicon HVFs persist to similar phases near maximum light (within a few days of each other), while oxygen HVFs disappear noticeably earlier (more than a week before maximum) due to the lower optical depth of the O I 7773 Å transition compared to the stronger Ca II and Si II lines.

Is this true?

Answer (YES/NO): NO